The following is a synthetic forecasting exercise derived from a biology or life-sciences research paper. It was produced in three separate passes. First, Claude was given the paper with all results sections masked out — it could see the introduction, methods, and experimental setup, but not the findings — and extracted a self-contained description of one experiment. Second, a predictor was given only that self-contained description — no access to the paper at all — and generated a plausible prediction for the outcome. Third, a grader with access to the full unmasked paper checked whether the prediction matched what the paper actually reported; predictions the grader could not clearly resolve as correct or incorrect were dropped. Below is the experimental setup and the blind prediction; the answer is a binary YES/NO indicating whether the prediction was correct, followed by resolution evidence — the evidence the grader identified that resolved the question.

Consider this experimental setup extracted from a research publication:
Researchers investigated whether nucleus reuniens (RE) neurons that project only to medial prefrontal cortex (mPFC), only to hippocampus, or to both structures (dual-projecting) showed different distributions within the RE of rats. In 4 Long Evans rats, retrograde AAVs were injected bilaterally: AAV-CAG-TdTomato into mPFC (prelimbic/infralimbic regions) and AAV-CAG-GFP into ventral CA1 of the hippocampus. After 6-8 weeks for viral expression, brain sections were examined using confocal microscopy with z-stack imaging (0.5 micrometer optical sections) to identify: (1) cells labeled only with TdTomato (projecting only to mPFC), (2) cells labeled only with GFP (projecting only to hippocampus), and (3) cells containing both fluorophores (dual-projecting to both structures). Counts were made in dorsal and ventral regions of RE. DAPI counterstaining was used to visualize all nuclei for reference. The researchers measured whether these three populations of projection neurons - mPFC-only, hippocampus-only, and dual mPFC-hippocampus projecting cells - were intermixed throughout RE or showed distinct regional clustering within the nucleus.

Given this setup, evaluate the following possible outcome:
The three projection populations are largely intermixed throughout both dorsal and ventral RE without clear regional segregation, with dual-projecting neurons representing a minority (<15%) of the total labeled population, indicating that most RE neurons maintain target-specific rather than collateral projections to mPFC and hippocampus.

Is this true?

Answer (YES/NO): NO